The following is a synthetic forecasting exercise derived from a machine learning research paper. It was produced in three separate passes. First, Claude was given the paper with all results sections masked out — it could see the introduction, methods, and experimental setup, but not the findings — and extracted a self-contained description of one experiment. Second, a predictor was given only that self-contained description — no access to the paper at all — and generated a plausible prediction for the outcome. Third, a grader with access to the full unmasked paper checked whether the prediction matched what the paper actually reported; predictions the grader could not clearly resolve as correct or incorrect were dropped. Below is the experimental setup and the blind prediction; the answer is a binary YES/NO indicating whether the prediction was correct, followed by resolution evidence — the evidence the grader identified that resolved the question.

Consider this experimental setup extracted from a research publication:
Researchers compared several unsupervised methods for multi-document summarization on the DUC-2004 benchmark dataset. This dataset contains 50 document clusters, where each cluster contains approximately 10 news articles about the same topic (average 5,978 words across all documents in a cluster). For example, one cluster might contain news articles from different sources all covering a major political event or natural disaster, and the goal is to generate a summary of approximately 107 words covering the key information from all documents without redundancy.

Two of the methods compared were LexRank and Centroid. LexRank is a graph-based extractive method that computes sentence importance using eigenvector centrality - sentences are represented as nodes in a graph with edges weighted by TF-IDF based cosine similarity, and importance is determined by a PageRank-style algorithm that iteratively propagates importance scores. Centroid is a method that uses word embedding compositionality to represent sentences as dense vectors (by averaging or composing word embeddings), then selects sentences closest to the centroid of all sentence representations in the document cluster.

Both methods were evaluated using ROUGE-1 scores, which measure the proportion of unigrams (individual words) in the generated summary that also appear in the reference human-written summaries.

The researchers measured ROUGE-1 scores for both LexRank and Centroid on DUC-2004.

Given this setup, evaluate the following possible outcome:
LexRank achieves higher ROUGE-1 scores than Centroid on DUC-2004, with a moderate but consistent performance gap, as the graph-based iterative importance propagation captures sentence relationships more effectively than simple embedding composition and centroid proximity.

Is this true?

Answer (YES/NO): NO